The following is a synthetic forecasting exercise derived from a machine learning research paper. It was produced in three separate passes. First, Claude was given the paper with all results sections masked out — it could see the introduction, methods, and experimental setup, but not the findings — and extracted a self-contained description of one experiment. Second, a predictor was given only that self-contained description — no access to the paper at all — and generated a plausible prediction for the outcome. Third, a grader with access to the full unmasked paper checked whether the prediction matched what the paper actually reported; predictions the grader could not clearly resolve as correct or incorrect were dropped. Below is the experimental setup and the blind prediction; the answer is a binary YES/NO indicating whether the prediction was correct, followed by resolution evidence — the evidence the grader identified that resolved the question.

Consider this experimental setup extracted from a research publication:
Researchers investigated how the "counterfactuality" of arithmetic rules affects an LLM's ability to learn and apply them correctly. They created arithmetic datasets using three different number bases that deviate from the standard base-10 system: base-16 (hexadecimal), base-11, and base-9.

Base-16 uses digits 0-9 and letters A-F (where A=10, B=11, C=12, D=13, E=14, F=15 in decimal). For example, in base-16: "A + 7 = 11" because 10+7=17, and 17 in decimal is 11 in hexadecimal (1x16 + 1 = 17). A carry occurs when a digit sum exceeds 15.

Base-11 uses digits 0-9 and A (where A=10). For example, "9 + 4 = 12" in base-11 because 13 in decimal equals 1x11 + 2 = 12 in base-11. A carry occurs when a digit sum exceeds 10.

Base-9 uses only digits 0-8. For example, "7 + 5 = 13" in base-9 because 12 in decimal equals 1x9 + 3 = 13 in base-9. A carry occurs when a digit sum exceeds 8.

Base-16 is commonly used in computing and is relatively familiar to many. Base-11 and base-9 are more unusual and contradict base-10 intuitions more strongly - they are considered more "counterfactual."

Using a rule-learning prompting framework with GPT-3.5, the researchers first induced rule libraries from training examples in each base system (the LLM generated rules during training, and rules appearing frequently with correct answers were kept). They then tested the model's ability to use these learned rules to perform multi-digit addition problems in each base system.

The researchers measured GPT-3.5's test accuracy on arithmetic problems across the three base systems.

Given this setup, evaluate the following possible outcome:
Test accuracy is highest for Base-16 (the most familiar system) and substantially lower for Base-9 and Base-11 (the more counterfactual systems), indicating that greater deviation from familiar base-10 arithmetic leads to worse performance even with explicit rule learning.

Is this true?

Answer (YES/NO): YES